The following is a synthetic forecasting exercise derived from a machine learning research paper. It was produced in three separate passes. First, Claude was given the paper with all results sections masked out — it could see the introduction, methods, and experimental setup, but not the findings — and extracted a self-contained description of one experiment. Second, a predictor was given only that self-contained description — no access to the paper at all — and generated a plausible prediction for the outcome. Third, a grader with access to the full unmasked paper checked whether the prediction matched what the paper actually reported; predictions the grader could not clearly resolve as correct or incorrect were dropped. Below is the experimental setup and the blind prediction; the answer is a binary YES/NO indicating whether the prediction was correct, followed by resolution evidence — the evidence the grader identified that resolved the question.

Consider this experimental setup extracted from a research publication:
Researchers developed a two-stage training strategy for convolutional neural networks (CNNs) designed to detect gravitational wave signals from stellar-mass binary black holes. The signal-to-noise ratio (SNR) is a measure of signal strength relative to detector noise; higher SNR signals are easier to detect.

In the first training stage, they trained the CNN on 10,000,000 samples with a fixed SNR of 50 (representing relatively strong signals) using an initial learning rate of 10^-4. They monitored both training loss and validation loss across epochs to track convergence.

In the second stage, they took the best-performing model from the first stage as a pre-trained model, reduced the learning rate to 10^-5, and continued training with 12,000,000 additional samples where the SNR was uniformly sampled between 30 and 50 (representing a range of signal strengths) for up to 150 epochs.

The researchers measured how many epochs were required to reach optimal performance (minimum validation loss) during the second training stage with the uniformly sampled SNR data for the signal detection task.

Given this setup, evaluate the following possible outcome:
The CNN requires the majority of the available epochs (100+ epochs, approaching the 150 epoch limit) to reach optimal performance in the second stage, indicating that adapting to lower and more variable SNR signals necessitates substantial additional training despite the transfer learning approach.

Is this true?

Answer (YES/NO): NO